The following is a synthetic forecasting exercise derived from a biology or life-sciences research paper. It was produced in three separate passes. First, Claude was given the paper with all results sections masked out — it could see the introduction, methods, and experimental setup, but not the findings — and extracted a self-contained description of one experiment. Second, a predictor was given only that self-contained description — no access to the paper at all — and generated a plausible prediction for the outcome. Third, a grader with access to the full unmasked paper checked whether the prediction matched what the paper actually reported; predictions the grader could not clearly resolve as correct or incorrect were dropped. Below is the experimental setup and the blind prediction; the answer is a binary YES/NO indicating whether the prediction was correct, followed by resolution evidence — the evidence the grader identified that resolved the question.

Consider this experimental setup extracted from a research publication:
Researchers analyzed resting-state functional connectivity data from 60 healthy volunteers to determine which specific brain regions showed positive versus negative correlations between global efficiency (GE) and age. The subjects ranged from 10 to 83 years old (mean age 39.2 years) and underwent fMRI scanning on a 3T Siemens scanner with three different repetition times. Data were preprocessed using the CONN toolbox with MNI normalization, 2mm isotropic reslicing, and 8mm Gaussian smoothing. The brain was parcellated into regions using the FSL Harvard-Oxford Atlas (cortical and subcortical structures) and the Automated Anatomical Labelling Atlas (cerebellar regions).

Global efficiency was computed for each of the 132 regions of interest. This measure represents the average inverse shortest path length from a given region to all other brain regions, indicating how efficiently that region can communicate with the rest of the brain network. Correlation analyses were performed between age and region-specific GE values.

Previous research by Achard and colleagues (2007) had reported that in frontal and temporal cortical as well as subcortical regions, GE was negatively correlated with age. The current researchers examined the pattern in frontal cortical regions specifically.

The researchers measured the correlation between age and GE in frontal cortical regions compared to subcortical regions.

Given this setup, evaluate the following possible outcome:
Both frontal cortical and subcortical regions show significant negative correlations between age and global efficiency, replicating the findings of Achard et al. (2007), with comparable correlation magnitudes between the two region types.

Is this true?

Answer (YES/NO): NO